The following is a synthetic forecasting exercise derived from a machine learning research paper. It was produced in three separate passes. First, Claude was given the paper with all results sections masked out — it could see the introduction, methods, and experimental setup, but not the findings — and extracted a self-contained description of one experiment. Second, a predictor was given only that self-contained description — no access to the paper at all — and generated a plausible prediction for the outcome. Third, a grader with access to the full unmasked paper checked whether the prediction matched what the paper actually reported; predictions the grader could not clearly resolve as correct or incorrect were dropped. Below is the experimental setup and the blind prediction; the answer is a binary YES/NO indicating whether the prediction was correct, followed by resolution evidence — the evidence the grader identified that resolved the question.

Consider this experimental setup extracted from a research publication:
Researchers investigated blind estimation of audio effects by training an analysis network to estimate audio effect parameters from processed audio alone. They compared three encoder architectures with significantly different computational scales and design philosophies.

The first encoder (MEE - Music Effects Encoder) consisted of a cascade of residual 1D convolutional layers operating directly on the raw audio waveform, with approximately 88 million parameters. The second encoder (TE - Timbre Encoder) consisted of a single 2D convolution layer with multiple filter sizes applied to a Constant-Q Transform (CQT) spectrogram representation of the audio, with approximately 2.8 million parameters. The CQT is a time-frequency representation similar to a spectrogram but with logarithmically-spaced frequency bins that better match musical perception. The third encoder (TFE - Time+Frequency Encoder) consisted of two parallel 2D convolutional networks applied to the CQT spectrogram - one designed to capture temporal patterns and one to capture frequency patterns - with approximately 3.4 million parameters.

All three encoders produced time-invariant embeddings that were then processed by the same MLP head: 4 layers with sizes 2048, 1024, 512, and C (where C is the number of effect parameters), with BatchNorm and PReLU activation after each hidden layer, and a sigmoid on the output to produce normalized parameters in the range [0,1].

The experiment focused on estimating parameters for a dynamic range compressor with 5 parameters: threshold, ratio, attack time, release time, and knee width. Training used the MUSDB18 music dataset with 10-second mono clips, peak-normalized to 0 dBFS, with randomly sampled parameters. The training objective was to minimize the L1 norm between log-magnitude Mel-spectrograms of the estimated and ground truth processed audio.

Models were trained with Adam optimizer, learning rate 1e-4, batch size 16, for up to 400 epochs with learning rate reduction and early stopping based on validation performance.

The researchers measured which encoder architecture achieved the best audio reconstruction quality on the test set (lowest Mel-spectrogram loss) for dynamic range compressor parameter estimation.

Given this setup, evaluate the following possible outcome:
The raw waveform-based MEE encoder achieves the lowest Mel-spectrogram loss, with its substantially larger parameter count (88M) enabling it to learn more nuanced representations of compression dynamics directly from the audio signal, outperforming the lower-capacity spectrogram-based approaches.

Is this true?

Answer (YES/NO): YES